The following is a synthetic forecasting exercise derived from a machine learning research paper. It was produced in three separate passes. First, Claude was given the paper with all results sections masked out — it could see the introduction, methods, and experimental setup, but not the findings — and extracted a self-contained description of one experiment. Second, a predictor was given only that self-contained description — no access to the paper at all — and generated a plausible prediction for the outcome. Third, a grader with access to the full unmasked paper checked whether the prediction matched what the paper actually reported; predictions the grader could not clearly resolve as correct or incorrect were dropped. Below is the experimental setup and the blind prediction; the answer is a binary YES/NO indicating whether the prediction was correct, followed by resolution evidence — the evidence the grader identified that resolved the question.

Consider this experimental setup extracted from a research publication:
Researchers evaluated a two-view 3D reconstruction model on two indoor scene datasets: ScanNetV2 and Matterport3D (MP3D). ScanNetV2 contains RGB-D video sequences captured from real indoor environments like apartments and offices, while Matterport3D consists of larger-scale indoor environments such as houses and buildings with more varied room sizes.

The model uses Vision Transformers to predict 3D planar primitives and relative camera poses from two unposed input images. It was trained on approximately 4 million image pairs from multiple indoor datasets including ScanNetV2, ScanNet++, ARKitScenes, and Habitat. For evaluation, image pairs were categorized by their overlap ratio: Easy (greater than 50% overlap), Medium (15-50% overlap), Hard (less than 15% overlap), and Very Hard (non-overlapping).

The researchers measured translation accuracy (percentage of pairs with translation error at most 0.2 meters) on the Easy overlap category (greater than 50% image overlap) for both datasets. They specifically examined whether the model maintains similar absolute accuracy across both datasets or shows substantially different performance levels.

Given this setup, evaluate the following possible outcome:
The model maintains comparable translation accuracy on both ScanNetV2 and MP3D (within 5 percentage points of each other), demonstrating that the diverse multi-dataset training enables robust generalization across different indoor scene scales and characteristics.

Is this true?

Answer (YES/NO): NO